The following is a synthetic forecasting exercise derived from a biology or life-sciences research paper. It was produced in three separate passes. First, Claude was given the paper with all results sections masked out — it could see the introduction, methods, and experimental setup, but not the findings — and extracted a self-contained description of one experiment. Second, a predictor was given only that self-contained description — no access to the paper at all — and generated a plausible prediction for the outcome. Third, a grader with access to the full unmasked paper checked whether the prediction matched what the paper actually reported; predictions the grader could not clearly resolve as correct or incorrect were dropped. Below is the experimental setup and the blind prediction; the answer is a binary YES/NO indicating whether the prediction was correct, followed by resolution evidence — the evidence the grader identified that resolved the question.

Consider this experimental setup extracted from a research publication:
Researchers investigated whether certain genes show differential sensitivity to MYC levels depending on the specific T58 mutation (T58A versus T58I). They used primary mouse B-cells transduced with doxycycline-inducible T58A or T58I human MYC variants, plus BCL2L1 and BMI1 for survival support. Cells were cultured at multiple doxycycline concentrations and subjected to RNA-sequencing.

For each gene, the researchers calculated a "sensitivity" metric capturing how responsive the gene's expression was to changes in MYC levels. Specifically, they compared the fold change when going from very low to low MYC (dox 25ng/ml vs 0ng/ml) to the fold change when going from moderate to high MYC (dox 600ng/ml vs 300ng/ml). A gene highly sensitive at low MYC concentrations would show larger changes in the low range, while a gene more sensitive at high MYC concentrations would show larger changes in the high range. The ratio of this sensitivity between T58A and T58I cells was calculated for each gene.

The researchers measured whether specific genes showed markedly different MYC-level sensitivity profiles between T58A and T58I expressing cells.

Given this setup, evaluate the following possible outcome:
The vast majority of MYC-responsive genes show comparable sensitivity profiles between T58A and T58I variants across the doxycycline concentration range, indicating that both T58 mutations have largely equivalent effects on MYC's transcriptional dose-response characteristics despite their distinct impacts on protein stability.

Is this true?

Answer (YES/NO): NO